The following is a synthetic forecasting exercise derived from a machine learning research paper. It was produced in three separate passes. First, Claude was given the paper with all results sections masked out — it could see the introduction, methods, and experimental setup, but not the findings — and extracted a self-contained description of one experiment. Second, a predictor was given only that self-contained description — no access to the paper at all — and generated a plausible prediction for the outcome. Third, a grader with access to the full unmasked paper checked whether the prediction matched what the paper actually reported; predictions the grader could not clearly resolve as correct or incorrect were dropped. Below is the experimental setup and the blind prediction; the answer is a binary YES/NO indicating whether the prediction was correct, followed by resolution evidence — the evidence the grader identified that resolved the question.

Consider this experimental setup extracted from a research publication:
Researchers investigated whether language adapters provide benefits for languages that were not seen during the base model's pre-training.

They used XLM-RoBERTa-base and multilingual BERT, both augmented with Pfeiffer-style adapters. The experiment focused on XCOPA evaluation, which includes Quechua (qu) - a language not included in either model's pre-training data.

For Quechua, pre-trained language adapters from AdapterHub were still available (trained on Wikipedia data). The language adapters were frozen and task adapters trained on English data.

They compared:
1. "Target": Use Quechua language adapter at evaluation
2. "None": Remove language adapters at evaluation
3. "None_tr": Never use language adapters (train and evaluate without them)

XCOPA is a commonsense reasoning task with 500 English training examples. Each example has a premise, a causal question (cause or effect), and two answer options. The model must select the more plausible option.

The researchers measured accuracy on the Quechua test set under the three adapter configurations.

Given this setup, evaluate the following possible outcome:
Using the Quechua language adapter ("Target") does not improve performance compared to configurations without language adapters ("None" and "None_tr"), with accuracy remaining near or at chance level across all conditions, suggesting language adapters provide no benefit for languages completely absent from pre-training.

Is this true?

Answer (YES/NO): NO